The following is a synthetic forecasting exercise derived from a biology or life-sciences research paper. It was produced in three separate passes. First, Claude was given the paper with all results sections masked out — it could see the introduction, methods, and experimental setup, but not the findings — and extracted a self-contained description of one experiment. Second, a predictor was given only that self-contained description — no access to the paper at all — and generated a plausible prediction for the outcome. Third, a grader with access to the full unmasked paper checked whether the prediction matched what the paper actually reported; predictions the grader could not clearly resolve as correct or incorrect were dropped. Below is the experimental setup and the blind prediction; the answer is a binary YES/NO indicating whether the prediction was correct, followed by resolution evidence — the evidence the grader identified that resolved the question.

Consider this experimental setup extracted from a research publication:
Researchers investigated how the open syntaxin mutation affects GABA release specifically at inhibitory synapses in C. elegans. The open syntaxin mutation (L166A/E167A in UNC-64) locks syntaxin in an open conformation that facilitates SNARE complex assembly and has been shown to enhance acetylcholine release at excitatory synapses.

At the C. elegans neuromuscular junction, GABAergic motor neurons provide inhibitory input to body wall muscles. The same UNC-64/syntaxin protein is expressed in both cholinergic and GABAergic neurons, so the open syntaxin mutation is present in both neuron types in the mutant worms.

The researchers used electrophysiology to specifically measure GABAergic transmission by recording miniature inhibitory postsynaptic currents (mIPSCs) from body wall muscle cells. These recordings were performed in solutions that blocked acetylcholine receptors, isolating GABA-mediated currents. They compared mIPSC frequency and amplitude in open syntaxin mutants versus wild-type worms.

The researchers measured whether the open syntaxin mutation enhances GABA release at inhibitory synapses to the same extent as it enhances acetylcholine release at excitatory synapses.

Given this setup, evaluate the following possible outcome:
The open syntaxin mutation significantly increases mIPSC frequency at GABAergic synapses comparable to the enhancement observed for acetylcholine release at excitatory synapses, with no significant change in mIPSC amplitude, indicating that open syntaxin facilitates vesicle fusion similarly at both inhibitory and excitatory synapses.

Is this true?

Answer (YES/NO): NO